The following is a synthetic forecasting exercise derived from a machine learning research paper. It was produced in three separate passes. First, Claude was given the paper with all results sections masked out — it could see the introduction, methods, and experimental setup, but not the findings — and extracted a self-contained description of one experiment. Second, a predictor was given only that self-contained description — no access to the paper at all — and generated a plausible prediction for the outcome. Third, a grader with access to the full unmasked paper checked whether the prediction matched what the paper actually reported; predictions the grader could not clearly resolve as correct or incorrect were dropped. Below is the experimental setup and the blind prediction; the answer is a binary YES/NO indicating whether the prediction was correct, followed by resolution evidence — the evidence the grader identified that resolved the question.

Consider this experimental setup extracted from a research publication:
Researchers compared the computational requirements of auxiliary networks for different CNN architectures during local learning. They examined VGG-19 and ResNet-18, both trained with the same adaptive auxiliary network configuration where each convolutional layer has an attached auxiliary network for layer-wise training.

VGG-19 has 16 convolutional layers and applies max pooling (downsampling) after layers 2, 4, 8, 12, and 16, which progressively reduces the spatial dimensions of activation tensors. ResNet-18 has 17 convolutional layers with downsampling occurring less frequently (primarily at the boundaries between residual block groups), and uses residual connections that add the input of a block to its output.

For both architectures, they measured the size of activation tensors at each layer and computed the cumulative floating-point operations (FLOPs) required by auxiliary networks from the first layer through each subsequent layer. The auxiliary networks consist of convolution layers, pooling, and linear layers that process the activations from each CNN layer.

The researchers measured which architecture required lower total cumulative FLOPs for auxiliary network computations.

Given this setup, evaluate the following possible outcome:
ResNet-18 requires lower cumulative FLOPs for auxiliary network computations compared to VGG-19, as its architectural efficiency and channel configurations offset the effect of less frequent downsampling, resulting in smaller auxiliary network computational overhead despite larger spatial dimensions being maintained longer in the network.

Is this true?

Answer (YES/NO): NO